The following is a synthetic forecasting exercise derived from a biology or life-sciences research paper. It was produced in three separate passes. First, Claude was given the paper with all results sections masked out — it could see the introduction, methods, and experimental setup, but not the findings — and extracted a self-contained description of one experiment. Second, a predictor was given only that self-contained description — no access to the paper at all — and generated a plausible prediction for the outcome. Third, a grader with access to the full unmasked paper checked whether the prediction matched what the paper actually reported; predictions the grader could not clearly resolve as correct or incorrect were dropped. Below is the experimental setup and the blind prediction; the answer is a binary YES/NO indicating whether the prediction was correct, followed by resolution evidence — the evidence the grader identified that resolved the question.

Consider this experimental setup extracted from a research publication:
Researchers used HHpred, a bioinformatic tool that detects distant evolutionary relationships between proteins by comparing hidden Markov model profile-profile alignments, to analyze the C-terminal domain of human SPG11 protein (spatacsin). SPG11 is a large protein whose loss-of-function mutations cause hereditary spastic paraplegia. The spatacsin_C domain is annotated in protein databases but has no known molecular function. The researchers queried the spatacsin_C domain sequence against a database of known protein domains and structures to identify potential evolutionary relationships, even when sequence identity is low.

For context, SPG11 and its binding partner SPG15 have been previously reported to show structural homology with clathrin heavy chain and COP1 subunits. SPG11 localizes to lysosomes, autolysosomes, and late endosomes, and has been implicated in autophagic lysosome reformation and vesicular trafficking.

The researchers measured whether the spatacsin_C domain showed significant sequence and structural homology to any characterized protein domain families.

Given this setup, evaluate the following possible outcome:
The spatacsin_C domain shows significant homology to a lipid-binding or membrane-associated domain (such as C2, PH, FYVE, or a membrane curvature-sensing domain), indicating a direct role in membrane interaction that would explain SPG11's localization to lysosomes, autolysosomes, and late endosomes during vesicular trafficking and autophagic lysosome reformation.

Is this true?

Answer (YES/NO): NO